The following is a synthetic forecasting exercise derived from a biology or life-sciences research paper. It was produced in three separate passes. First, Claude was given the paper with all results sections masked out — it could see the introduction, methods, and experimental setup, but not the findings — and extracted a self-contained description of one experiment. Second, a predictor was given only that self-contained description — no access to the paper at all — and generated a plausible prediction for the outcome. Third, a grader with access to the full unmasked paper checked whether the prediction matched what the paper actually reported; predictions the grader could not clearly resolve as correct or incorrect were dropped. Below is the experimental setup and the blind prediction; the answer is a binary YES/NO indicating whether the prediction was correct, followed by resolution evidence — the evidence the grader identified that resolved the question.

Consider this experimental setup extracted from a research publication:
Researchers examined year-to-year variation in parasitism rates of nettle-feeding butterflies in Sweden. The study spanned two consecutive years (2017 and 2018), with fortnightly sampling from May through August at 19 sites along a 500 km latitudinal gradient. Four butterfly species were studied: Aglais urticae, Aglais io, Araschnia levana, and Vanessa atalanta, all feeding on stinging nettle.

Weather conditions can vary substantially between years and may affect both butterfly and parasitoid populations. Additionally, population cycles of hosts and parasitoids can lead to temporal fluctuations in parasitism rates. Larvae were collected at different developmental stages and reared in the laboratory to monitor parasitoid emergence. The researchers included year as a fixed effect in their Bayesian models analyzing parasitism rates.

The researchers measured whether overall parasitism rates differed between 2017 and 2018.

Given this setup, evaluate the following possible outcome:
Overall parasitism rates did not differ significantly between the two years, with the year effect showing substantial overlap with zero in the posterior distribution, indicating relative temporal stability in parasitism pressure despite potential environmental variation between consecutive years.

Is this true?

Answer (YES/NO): NO